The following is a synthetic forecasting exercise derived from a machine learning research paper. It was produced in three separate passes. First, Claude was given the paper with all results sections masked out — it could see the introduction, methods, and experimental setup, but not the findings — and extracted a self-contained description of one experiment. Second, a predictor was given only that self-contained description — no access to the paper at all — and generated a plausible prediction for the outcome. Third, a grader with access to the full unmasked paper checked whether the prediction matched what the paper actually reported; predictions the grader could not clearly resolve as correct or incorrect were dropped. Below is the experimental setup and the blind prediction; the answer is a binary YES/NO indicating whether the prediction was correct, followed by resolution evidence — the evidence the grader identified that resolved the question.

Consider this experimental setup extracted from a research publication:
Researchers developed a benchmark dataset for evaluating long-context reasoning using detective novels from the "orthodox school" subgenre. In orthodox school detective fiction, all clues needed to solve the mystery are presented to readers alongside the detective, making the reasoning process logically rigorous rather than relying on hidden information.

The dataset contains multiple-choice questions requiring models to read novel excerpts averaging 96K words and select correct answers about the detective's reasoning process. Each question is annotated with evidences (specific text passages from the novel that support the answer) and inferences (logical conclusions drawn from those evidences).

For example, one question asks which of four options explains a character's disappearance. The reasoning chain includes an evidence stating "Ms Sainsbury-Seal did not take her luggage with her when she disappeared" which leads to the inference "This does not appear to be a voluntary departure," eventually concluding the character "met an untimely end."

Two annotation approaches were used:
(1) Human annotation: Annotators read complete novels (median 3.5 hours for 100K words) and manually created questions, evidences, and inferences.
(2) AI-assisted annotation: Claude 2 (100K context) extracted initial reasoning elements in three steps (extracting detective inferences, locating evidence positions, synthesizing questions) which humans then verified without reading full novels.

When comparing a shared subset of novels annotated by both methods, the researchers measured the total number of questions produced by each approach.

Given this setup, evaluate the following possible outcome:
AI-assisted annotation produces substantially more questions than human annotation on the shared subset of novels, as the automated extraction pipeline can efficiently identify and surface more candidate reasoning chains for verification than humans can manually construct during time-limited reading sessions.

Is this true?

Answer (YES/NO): NO